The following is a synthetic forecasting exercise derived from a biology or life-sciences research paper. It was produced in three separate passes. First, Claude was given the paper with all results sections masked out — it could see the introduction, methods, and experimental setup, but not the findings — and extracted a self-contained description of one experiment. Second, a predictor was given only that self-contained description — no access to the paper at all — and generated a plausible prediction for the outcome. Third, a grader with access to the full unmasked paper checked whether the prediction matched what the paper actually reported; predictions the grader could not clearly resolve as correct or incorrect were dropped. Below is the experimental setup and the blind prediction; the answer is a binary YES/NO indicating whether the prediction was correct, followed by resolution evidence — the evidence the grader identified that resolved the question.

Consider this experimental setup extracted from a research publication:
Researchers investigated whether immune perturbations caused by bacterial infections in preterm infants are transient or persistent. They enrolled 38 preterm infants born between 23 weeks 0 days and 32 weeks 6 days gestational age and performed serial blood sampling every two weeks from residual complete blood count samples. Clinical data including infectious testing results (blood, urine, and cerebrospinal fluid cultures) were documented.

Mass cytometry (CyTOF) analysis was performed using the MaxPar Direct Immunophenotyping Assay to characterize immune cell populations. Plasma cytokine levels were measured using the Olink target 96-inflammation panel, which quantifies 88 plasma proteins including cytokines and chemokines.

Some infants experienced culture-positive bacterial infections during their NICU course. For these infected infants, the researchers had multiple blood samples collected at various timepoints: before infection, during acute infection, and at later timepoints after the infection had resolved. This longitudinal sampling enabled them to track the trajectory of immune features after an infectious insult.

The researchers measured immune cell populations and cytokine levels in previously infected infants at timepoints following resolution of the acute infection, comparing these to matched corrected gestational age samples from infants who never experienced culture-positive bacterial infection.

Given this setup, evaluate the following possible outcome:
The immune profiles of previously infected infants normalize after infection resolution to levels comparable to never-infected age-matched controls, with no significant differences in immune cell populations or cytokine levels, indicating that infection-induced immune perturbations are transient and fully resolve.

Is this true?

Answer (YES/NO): NO